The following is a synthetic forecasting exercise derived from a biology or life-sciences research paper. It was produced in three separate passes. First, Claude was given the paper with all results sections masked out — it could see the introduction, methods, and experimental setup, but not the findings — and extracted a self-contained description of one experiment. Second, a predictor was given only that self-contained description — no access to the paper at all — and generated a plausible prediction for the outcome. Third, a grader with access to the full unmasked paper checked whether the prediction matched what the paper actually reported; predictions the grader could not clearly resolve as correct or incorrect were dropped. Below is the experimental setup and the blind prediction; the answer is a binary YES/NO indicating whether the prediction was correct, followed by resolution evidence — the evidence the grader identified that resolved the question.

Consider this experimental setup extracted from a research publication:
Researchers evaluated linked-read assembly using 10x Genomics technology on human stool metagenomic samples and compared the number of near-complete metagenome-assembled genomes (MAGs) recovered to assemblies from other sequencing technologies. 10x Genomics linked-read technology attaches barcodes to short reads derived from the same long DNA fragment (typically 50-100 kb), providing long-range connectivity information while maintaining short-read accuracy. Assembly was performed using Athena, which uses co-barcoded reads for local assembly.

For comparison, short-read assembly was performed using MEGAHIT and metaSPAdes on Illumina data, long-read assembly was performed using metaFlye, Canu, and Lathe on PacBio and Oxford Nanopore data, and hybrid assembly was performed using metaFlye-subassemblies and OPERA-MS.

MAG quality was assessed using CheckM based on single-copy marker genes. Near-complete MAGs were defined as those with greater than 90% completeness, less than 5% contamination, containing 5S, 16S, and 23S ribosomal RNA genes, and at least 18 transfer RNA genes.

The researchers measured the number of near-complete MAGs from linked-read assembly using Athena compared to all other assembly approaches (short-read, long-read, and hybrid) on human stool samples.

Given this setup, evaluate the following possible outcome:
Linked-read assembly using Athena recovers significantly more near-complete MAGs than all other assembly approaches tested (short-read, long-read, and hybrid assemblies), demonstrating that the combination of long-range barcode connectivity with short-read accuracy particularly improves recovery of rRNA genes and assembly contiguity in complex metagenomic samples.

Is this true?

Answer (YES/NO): YES